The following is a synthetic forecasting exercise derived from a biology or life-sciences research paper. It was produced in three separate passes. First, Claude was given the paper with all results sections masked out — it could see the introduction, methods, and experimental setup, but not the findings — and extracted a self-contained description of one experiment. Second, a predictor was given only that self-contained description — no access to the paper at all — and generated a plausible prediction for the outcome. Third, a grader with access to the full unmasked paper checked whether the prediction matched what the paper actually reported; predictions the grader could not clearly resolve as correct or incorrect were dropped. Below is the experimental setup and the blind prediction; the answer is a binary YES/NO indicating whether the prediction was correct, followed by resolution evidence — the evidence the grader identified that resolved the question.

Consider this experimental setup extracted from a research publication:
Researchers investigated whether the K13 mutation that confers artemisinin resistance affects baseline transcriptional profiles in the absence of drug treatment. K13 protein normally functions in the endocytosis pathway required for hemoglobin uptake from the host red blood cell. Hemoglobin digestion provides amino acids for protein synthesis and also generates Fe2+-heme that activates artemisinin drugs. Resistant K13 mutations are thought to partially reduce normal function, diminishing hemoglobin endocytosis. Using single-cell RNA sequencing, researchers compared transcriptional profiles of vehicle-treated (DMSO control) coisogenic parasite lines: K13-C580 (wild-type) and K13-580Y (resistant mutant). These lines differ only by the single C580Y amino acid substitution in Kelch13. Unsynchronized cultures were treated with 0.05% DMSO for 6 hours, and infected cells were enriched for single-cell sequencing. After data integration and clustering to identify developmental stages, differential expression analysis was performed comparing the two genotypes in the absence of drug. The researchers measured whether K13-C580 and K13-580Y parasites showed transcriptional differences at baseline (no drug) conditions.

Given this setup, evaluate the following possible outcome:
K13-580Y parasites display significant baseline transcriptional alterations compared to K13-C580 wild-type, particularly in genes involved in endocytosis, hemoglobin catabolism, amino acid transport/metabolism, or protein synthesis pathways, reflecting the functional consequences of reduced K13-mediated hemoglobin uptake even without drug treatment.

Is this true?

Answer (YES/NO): YES